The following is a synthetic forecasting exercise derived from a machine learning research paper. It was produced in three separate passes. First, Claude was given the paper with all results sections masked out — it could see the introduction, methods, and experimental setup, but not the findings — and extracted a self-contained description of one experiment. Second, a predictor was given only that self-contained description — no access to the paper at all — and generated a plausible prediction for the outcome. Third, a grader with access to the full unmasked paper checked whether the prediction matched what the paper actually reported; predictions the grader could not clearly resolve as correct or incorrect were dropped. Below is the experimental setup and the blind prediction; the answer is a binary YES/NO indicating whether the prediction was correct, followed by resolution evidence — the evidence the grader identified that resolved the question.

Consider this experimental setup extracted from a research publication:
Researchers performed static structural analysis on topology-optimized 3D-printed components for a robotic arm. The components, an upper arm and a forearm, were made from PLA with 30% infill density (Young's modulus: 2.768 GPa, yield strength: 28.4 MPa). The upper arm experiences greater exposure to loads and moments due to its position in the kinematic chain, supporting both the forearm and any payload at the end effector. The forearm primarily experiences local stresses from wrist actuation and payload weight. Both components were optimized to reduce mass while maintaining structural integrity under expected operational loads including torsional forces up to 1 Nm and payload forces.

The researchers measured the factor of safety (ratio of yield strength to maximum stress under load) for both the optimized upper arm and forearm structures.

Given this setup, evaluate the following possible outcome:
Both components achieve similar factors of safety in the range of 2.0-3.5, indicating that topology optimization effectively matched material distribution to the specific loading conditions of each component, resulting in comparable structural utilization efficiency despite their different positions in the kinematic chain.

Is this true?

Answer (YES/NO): NO